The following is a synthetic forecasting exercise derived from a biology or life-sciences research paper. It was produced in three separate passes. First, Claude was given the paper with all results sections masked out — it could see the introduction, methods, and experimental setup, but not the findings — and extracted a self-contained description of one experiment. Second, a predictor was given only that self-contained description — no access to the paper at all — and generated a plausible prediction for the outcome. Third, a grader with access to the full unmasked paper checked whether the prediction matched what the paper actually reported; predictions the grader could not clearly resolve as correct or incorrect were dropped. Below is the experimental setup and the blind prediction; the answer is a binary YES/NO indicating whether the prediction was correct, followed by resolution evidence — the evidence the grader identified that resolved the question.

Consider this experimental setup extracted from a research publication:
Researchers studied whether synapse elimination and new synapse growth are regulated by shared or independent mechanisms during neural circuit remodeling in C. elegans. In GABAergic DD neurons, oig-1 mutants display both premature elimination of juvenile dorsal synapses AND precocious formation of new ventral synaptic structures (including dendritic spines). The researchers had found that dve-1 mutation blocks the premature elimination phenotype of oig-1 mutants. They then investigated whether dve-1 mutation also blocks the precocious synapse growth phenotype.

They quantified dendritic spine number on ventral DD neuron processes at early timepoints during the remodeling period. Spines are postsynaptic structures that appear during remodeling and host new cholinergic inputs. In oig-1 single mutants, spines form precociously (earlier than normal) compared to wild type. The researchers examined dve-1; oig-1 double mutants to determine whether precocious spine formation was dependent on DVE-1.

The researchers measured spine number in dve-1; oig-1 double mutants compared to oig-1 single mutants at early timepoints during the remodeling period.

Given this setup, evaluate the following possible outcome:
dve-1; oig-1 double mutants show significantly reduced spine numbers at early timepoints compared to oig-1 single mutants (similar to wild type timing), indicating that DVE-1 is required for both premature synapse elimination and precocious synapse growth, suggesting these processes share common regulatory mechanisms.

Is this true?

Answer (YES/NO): NO